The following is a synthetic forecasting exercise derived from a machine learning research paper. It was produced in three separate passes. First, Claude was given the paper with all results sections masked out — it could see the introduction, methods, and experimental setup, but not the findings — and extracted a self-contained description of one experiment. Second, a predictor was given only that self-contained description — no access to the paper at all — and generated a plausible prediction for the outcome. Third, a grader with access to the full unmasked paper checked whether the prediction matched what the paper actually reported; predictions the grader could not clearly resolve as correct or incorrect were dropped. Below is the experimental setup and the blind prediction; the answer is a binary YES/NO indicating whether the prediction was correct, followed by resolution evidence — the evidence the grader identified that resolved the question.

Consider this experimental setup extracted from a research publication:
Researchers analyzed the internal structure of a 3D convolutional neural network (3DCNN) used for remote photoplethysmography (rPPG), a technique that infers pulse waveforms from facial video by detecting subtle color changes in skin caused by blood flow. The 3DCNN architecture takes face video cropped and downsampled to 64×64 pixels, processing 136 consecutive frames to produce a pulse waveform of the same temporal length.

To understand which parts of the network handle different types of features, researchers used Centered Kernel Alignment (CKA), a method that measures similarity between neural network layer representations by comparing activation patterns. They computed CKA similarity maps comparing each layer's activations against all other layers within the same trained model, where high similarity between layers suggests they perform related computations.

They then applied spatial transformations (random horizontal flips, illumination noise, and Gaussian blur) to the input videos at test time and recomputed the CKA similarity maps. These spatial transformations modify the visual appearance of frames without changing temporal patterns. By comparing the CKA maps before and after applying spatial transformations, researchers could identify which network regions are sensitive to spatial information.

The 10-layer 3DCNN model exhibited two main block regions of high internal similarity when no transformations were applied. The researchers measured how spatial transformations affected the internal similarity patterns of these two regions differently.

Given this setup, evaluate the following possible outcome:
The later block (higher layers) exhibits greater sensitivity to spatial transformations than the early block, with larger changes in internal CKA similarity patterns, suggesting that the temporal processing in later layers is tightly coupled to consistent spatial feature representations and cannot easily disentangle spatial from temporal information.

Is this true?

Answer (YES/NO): NO